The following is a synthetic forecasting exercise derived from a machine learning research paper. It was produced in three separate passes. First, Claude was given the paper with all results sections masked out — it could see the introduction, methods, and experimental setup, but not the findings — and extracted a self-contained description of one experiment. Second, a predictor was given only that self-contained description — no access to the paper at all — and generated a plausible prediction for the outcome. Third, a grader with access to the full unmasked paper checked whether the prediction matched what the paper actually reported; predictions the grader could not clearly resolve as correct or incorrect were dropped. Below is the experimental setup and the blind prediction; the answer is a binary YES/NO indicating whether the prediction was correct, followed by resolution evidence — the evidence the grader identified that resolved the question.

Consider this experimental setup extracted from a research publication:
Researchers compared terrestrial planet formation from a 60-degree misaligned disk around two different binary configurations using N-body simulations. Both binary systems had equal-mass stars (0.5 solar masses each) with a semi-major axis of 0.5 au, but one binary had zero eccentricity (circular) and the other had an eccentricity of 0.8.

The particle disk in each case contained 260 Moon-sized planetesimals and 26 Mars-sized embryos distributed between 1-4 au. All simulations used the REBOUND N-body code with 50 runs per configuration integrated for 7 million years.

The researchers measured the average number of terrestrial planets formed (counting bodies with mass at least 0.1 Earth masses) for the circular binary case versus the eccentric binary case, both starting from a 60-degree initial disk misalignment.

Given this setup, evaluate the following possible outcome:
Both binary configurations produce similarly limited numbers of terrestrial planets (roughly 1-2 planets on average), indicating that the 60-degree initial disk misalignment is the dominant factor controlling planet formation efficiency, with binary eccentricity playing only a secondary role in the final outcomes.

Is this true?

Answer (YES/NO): NO